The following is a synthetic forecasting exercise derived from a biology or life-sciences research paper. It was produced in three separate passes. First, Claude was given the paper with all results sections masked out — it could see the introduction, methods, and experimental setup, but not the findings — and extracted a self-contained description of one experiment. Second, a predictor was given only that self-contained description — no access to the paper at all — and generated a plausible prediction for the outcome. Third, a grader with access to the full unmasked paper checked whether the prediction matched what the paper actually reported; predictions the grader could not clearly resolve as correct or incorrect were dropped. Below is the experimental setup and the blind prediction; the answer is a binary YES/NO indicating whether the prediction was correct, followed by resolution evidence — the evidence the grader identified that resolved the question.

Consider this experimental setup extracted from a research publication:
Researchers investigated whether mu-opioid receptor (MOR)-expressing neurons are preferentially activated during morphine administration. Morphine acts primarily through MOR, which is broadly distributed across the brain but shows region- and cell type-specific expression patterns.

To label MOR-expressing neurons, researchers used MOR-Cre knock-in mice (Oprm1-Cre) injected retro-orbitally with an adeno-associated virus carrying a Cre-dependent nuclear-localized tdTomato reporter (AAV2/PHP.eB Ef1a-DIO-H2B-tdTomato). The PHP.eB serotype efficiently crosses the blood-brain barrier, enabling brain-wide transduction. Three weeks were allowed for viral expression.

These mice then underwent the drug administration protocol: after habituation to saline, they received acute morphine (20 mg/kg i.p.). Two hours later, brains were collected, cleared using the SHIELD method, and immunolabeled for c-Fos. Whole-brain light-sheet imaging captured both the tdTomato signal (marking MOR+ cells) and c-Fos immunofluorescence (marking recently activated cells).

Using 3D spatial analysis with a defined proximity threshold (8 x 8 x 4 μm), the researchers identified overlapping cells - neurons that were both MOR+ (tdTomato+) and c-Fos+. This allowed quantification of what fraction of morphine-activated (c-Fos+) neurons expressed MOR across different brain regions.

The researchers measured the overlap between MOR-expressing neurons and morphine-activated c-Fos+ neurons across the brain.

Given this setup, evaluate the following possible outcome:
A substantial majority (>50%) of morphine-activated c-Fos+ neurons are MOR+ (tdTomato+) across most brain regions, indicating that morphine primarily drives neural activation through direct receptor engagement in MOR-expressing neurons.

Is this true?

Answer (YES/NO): NO